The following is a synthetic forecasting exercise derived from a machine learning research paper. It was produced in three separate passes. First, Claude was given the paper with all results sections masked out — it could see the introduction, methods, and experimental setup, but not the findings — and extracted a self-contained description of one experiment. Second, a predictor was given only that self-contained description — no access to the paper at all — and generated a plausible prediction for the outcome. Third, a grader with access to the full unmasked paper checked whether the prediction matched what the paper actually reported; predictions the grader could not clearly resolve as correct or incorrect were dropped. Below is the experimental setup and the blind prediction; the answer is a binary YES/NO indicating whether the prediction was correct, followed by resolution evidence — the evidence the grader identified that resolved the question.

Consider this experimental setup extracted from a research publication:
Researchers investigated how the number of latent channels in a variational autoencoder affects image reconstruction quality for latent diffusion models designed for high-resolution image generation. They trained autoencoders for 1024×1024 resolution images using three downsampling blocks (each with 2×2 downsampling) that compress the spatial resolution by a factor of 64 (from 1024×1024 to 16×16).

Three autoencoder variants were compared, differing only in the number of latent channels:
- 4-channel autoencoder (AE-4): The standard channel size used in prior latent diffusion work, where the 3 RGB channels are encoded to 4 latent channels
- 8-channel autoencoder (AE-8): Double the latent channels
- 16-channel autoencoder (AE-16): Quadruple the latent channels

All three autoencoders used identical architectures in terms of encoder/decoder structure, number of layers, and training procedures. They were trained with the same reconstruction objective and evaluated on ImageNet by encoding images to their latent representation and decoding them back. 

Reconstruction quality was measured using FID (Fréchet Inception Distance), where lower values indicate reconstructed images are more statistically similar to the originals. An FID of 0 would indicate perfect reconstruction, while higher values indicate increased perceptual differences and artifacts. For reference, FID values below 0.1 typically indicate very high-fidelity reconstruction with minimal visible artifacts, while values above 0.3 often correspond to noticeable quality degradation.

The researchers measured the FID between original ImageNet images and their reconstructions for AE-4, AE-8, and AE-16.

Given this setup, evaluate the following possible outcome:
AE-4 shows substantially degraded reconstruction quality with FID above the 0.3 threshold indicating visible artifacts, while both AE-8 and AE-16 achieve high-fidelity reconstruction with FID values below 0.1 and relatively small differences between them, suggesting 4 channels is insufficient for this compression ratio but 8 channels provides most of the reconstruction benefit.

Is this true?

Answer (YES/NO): NO